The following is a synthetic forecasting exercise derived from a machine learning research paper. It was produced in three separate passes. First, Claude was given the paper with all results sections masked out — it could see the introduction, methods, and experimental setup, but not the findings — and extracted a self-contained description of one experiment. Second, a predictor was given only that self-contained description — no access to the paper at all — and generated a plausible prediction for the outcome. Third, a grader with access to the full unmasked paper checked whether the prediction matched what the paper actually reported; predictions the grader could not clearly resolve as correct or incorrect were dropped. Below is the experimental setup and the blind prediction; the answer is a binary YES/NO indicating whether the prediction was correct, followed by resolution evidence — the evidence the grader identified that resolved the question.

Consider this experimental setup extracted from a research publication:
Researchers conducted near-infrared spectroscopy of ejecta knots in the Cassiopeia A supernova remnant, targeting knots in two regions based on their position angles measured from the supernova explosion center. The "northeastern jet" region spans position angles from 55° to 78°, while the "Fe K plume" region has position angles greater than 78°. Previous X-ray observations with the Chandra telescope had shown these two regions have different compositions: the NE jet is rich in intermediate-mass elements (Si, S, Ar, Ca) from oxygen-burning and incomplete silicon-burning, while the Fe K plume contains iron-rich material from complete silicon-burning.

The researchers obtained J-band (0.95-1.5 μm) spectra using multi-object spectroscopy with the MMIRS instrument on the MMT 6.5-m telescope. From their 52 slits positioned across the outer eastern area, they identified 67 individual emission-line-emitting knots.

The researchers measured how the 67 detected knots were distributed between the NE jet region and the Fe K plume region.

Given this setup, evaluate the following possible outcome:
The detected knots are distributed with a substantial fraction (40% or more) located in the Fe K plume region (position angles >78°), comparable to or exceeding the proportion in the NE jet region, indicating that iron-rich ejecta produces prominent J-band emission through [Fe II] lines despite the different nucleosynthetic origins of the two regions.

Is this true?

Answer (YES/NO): YES